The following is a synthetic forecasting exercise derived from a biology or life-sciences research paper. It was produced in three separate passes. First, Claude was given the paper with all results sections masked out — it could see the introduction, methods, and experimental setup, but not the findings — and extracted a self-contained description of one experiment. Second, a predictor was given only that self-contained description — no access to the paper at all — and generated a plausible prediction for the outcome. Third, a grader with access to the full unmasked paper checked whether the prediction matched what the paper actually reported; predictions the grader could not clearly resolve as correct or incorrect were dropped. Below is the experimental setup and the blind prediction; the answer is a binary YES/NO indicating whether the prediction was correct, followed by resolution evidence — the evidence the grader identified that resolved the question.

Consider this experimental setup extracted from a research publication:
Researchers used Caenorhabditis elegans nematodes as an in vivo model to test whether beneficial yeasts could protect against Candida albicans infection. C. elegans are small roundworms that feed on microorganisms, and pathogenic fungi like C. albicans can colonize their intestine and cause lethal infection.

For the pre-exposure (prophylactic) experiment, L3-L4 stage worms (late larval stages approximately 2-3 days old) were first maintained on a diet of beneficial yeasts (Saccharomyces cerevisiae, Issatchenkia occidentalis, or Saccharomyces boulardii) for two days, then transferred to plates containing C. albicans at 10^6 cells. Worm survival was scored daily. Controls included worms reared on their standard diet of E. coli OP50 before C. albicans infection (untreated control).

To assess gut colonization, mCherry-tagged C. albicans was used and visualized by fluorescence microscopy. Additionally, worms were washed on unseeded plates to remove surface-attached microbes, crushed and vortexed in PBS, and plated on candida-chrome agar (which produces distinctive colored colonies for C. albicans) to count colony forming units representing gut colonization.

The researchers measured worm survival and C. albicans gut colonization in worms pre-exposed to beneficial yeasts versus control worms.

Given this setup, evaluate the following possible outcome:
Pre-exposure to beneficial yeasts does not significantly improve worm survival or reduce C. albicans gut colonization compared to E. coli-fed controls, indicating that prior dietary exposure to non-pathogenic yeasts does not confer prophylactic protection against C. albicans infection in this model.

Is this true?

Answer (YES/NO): NO